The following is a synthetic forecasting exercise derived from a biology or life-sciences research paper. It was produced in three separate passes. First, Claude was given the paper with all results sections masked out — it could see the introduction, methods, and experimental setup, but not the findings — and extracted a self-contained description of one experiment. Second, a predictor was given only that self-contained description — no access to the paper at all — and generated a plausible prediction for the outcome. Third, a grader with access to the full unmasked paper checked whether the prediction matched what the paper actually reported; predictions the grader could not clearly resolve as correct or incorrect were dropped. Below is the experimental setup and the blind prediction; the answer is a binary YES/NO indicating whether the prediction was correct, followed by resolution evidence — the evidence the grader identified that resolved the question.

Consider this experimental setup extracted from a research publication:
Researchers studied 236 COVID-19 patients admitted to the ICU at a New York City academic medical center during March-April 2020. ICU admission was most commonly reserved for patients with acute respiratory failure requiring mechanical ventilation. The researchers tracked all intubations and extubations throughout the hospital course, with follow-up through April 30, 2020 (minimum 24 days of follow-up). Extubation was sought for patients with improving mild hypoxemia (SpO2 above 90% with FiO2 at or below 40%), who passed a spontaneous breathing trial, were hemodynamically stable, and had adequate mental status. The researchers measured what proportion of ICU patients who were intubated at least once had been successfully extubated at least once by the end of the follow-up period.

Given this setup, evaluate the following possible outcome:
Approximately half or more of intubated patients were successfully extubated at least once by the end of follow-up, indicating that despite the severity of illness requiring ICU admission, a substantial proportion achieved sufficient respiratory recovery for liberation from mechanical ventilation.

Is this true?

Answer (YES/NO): NO